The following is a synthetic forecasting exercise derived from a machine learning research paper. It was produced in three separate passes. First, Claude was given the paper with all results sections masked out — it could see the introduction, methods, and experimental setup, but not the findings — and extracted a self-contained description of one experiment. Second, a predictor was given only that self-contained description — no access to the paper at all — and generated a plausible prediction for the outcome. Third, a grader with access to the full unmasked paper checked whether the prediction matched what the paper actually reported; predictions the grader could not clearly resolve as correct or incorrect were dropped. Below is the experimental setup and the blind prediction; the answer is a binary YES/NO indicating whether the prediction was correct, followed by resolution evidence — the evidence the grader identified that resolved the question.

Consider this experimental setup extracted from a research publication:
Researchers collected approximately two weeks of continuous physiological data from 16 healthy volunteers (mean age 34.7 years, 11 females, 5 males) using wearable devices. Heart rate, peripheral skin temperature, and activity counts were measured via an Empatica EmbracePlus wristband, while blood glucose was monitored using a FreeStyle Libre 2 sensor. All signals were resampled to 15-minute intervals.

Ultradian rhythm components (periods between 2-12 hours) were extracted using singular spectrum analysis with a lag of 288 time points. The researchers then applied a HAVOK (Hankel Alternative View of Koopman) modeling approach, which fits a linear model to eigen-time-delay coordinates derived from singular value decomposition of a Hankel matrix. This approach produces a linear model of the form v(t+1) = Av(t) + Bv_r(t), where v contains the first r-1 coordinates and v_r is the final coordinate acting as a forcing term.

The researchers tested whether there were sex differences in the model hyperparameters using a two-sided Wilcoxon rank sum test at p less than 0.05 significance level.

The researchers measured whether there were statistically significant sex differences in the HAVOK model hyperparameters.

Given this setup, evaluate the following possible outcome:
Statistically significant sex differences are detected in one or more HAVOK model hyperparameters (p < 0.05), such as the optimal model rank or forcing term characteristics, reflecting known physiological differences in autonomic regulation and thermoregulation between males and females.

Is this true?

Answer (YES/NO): YES